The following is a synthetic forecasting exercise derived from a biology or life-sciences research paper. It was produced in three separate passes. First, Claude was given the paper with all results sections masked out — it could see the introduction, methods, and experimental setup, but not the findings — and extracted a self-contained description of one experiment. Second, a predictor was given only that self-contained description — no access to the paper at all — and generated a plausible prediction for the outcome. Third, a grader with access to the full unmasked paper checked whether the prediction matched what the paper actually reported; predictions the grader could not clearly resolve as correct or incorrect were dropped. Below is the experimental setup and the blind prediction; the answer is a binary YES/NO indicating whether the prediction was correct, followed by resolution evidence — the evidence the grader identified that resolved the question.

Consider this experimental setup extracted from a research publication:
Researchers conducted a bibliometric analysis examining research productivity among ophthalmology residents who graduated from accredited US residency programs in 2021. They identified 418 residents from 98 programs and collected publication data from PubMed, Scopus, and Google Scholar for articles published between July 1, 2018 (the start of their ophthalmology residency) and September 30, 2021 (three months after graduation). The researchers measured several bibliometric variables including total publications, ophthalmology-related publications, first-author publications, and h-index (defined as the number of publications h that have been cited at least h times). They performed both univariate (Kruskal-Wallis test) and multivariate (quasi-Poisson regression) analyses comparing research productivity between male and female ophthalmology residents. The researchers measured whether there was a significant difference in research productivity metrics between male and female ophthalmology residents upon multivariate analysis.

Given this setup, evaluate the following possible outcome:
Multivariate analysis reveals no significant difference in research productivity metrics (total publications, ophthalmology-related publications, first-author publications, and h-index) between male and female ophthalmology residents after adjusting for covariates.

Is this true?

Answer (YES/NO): YES